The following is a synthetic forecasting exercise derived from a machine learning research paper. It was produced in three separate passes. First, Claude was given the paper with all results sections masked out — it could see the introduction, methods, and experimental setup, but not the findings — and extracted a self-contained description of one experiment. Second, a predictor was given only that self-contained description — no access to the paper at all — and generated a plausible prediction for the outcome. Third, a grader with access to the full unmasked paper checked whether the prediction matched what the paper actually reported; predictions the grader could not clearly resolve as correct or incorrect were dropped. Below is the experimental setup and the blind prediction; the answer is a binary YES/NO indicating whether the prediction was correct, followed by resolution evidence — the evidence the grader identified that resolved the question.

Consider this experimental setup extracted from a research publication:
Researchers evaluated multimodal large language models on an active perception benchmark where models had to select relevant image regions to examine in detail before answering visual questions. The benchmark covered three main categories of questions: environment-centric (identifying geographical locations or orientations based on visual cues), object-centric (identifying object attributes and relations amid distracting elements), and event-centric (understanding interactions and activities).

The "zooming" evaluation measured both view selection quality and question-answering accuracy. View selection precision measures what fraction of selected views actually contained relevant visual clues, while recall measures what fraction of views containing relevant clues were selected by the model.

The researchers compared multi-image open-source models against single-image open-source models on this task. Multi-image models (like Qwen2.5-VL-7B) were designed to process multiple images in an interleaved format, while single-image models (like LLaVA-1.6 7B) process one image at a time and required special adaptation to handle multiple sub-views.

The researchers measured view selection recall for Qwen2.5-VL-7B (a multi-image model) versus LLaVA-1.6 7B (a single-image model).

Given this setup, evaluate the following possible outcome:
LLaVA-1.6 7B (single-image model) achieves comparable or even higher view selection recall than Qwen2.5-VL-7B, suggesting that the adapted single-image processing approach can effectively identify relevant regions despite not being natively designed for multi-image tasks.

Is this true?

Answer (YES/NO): YES